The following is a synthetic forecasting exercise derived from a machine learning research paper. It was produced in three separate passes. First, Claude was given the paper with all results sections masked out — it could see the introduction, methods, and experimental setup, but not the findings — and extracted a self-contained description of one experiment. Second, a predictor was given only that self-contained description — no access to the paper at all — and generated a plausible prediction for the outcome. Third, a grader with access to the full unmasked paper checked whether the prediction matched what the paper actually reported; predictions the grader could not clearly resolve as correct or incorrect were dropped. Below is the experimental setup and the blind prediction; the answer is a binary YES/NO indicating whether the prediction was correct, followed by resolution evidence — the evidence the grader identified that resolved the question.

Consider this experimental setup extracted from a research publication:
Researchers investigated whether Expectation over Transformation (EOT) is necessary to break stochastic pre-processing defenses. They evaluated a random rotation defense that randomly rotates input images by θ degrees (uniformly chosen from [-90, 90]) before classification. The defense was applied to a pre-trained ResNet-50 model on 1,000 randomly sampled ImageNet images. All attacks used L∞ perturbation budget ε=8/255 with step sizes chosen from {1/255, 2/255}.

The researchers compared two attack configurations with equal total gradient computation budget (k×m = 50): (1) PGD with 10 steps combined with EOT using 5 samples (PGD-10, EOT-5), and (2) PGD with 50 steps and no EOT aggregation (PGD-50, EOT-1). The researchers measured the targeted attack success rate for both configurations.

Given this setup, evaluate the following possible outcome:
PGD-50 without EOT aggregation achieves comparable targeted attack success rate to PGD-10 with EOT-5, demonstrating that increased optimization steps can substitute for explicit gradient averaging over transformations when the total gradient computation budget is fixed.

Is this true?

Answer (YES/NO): YES